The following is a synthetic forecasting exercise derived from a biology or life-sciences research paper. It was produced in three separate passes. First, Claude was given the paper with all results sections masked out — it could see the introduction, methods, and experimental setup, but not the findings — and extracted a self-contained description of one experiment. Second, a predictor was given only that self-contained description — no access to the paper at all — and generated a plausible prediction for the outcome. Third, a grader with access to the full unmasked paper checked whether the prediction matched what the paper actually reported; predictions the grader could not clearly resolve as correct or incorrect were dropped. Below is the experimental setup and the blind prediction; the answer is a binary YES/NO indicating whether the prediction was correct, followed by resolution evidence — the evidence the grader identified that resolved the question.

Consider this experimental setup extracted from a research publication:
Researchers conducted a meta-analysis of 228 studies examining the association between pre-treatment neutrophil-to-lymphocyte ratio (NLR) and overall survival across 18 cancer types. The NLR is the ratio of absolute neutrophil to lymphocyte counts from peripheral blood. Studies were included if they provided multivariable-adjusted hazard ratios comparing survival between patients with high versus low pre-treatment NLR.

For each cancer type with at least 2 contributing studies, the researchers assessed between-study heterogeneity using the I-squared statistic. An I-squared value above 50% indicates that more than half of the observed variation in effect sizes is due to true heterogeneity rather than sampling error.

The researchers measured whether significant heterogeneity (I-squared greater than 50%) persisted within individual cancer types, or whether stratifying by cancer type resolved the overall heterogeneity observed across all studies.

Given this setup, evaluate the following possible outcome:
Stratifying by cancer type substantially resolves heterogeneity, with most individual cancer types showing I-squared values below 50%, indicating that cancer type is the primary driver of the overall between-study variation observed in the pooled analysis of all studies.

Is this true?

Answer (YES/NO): NO